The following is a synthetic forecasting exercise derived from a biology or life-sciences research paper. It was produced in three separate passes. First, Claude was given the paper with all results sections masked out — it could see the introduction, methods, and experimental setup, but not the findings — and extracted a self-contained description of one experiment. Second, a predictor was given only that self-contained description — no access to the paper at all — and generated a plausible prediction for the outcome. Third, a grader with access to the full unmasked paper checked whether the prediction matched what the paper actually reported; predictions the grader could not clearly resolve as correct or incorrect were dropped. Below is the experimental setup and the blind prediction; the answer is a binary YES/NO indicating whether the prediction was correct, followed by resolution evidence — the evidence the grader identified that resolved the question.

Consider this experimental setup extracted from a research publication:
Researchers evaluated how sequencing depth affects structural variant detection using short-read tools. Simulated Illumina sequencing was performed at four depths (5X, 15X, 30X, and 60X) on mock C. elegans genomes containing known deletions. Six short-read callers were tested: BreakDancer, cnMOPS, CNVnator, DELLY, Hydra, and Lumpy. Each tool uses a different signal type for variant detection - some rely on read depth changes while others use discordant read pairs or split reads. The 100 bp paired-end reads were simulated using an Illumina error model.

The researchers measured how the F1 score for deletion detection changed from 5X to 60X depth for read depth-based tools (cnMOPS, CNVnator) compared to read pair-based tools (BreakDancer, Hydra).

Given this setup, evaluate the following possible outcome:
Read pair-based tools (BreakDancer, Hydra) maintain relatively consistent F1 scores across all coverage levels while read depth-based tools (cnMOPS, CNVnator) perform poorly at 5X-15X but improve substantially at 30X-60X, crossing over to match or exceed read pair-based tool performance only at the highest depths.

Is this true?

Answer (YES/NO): NO